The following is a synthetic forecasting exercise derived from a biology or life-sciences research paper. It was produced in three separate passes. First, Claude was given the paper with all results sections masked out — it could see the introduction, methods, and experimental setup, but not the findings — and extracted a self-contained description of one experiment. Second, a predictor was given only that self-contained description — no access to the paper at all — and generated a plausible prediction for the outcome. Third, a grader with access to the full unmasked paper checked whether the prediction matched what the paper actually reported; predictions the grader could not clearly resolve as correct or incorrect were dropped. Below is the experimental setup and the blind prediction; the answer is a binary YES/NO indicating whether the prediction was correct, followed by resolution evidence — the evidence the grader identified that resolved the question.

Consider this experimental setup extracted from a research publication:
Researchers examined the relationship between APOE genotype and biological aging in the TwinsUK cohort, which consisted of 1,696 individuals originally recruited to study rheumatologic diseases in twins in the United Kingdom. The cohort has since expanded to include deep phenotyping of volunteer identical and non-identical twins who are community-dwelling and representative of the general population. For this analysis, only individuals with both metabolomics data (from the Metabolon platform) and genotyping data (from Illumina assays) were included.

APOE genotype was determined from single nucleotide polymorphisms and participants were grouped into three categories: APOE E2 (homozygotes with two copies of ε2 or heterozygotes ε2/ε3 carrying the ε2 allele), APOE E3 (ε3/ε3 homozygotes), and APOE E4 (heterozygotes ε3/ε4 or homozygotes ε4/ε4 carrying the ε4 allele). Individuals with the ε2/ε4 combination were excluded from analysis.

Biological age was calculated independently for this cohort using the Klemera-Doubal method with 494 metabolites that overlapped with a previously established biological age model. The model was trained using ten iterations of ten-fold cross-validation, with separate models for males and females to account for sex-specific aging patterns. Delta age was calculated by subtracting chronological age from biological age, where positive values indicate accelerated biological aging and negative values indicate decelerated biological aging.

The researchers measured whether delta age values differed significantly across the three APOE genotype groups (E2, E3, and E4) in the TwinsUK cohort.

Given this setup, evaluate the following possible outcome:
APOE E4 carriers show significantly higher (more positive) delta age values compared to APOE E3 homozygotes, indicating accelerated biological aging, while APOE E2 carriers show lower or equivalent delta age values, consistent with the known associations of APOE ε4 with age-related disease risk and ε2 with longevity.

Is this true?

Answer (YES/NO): NO